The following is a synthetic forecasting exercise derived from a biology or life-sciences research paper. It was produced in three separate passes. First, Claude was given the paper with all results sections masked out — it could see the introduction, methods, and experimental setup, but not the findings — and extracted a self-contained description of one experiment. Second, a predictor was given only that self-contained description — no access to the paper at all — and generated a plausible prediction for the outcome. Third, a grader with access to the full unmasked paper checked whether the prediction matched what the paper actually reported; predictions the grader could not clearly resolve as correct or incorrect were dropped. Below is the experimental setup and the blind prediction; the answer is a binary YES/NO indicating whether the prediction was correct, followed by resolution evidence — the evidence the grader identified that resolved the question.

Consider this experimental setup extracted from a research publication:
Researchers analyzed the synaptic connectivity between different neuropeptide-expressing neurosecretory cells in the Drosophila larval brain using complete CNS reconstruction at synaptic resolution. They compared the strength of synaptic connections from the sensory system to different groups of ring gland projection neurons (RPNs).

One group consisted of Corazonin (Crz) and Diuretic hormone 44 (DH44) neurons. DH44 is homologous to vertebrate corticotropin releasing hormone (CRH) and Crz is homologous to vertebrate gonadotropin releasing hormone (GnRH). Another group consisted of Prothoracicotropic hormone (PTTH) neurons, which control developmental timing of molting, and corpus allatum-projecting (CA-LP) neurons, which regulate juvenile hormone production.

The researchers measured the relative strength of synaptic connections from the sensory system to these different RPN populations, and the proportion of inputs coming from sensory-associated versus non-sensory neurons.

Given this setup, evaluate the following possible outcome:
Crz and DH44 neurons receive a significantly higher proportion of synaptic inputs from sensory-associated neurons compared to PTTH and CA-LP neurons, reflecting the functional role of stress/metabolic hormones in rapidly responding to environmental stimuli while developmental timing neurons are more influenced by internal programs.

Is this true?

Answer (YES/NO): YES